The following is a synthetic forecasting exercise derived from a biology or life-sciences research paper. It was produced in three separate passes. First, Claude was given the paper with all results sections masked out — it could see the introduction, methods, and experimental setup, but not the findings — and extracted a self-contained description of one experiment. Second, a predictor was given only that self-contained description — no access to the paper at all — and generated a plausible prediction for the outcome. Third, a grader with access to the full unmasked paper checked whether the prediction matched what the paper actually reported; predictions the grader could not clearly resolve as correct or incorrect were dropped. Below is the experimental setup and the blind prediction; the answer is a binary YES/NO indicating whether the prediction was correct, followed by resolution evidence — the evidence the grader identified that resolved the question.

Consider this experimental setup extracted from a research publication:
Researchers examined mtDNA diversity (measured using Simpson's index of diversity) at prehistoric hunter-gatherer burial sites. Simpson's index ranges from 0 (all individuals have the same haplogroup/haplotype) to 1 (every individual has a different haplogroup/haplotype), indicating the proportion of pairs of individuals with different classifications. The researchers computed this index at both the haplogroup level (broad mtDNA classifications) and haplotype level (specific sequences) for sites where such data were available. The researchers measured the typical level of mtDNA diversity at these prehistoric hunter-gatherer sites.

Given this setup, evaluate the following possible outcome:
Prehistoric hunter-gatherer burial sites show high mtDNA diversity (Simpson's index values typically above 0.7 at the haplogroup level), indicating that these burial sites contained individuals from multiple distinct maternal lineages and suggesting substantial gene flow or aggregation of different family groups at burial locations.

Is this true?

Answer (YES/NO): NO